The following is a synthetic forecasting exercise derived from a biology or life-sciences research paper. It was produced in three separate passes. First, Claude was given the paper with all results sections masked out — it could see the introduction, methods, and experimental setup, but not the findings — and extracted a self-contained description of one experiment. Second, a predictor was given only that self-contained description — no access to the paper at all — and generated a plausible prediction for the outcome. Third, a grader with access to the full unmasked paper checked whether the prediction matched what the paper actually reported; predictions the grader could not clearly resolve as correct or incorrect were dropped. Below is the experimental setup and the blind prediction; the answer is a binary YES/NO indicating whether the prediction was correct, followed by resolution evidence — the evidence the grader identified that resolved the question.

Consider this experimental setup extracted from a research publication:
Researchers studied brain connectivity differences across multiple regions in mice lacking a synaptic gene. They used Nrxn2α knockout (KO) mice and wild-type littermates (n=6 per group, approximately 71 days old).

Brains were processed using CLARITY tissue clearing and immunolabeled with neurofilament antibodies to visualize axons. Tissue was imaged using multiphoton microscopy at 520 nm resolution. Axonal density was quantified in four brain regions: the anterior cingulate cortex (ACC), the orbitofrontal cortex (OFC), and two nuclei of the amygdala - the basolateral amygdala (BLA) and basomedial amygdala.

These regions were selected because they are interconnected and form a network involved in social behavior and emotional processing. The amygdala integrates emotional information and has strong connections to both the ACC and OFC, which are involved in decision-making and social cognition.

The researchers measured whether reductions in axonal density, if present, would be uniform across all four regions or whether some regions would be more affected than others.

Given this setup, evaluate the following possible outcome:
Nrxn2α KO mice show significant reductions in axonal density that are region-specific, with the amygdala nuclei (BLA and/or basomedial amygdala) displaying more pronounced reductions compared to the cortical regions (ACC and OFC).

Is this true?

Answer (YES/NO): NO